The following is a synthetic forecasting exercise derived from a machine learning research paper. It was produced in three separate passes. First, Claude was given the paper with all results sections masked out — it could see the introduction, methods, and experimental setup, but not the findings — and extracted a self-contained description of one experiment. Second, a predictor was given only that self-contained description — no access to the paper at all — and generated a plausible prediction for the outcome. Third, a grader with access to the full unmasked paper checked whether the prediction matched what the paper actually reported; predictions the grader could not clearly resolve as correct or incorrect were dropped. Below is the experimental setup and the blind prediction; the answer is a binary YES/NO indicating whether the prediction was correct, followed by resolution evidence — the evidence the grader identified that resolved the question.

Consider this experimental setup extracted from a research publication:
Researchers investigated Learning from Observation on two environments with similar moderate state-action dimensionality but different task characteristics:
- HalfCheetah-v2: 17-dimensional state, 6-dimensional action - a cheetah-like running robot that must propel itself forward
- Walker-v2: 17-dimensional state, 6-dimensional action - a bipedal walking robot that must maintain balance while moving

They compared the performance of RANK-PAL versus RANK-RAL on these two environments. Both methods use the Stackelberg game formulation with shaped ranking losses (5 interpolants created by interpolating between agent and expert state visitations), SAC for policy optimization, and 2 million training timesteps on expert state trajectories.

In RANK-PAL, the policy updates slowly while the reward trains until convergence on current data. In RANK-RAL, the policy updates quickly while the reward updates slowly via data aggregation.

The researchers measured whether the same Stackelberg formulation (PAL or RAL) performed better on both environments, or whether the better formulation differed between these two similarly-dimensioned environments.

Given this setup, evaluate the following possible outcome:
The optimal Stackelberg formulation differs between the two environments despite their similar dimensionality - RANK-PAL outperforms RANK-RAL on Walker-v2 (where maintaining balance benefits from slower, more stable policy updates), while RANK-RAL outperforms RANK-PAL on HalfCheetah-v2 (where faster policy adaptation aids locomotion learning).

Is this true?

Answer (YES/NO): YES